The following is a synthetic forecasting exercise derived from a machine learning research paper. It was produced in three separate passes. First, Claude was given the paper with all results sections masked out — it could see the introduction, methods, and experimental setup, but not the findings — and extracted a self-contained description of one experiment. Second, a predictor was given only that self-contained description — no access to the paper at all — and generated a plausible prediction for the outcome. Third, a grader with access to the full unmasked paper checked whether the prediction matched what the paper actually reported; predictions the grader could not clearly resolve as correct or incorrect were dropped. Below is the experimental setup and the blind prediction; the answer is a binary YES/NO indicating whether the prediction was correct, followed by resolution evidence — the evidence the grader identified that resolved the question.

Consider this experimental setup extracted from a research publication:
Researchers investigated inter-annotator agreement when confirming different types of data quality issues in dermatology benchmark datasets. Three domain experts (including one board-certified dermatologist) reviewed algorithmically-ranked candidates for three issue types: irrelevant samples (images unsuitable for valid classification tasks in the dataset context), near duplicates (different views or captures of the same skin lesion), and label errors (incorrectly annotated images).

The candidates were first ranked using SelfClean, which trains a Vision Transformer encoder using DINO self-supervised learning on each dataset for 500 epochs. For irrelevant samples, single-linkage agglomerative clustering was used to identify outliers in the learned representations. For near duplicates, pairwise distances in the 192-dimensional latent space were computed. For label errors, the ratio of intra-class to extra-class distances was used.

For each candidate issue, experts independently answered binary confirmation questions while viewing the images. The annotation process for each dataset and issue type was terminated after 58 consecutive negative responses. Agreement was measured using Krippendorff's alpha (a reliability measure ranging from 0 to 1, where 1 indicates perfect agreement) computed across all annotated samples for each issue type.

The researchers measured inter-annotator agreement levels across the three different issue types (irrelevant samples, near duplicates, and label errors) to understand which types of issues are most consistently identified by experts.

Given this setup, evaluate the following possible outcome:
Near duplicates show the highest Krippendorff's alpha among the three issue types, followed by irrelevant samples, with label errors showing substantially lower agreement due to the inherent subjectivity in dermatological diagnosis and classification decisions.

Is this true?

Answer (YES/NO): NO